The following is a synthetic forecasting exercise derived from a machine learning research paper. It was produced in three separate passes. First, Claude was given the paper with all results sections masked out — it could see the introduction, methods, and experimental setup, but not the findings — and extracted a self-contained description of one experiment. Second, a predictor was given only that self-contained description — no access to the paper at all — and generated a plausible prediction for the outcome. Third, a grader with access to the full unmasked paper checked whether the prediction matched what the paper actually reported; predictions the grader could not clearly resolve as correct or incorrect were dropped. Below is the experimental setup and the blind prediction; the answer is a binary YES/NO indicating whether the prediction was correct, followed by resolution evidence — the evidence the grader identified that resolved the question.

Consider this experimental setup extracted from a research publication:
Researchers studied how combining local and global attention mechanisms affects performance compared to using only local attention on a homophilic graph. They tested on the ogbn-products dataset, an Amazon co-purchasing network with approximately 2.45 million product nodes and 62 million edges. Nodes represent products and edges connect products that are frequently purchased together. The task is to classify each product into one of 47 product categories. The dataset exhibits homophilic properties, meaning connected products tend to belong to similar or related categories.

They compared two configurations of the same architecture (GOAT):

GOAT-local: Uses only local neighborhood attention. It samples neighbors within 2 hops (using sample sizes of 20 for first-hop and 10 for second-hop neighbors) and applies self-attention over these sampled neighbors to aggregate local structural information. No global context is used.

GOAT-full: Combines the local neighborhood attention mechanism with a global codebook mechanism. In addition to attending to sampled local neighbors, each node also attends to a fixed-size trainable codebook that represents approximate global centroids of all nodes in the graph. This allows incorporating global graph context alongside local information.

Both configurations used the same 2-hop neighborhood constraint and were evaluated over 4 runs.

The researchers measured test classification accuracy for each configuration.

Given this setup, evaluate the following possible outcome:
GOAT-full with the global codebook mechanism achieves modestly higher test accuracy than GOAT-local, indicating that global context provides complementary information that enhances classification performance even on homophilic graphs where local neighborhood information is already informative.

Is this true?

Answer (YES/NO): NO